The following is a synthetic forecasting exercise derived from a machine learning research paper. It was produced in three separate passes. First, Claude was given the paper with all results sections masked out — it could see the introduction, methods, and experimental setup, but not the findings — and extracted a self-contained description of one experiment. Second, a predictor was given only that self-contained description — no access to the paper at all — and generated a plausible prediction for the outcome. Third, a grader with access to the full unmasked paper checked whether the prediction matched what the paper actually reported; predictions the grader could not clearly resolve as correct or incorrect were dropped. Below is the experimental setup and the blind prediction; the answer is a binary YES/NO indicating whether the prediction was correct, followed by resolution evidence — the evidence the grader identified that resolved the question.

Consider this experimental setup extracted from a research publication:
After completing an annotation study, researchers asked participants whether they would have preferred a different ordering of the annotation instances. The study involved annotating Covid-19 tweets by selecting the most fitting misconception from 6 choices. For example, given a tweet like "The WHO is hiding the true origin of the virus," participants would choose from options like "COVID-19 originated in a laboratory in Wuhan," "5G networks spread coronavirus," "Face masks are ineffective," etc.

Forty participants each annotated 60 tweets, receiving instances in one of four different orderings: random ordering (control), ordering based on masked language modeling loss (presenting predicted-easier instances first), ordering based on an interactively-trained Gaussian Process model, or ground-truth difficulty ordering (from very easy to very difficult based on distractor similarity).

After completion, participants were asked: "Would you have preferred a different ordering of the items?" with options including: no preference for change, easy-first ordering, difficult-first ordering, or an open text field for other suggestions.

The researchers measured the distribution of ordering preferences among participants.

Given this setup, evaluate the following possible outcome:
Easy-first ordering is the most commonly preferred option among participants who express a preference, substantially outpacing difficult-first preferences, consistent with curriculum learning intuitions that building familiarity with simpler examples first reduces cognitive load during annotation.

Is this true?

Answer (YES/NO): YES